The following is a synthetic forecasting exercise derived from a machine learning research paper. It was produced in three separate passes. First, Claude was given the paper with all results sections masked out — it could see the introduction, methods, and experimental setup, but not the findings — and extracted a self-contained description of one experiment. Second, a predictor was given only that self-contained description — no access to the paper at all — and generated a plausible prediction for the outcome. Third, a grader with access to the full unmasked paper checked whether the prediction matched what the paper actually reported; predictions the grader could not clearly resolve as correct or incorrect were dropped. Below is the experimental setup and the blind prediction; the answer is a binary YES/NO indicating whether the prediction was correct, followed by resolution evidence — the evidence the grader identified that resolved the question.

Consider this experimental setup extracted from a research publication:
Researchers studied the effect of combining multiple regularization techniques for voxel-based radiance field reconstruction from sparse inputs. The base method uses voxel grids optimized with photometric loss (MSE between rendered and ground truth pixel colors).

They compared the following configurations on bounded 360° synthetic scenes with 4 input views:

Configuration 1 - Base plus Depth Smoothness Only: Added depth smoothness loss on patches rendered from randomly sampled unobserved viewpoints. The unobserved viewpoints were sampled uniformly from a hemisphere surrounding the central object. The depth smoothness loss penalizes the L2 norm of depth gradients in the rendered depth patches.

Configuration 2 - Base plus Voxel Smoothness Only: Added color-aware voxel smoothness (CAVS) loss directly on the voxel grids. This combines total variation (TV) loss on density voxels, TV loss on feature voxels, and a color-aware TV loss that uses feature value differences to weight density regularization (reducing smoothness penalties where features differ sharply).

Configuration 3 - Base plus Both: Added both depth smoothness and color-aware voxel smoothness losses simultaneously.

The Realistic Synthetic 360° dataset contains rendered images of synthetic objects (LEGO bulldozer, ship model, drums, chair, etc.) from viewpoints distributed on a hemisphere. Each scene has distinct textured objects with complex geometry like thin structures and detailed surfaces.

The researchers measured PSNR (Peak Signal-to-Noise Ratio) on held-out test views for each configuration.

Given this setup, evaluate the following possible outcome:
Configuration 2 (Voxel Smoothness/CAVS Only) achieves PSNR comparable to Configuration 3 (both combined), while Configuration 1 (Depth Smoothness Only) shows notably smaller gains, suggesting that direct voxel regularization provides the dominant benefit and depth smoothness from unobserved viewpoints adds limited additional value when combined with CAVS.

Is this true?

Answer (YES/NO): NO